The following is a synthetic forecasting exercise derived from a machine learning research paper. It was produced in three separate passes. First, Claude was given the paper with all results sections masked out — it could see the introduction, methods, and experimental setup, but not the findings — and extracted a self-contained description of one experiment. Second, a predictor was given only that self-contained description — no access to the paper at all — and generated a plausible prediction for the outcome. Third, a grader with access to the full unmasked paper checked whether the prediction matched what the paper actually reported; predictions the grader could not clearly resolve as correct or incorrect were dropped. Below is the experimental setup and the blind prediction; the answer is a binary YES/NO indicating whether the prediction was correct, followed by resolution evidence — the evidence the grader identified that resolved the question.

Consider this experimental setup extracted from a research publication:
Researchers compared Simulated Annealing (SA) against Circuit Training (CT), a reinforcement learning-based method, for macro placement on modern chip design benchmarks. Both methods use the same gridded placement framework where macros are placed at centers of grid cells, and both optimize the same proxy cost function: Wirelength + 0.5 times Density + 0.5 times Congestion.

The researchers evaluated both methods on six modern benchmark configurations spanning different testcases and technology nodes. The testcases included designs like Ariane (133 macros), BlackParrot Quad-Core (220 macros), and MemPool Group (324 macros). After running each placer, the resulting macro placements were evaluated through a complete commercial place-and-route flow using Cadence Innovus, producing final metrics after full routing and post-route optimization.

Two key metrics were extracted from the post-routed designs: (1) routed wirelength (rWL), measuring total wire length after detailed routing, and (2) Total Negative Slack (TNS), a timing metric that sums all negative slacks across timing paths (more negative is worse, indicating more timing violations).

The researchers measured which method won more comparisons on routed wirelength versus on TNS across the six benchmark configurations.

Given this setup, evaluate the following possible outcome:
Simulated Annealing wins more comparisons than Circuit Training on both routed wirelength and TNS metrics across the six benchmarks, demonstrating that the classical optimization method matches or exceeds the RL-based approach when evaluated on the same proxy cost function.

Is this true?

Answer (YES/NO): NO